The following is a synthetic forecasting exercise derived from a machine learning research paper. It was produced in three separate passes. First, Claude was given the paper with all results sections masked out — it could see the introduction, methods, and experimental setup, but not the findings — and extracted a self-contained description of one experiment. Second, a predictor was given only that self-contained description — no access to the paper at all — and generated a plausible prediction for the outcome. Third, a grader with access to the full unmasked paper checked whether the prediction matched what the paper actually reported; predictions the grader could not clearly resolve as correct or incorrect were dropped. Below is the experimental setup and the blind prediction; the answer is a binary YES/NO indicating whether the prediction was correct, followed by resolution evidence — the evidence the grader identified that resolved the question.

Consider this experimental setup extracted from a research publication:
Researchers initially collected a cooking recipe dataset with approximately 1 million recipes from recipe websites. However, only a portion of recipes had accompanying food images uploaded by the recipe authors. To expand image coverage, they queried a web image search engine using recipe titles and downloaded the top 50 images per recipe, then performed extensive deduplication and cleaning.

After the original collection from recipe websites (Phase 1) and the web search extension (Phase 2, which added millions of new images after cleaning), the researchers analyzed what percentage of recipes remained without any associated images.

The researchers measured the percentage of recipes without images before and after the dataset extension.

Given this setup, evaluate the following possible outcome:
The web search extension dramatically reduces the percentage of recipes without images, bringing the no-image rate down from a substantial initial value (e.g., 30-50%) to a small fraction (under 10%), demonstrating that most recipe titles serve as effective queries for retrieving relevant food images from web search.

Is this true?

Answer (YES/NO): YES